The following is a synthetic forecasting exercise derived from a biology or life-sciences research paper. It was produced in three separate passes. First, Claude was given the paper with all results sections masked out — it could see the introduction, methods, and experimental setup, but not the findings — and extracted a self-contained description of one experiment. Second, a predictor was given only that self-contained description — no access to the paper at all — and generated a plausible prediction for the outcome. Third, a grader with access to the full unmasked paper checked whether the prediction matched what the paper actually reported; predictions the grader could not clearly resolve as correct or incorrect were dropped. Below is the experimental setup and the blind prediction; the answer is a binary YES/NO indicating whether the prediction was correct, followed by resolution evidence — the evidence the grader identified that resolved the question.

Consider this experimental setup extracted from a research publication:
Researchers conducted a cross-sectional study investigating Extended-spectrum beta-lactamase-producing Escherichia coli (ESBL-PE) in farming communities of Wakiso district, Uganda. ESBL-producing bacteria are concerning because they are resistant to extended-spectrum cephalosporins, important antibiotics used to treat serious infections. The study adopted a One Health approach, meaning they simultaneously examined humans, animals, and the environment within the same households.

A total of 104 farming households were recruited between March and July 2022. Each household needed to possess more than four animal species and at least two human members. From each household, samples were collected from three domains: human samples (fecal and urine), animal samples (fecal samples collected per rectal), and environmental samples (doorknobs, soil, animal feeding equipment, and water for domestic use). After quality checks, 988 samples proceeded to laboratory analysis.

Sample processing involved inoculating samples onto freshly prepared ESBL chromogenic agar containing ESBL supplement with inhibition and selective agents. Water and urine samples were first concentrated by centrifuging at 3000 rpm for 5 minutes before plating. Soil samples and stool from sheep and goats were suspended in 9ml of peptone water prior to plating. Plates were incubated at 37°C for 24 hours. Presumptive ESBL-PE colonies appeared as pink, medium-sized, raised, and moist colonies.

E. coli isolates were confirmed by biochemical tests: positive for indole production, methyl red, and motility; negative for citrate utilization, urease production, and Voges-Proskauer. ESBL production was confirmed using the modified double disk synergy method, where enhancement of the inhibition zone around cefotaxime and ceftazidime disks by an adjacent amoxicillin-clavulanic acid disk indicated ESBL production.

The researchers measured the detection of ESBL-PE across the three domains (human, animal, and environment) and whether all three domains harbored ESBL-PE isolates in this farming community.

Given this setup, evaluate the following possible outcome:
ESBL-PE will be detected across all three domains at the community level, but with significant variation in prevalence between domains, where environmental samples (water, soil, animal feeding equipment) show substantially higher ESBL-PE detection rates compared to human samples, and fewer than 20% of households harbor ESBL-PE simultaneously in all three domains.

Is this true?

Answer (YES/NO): NO